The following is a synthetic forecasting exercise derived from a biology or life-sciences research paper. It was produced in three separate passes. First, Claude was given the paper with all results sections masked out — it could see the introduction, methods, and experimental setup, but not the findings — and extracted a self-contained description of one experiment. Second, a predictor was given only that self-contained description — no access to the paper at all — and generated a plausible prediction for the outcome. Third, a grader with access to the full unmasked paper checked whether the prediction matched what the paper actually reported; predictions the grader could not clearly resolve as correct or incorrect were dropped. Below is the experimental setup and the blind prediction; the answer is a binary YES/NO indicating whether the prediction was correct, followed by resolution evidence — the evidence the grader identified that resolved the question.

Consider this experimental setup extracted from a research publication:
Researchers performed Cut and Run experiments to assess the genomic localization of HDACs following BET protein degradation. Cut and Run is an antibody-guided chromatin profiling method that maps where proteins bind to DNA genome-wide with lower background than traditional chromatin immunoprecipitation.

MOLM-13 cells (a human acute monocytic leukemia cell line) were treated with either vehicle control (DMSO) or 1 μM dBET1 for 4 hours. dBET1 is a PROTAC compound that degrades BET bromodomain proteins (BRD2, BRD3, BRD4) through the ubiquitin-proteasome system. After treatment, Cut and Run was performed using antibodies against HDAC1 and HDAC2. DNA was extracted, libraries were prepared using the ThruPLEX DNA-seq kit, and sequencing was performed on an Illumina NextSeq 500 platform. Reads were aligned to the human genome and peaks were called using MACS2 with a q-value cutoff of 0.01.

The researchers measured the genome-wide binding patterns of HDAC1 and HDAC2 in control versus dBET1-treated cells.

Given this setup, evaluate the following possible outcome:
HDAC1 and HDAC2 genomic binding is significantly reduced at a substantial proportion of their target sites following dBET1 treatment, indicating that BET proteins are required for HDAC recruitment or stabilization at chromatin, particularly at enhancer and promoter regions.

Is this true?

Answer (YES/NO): NO